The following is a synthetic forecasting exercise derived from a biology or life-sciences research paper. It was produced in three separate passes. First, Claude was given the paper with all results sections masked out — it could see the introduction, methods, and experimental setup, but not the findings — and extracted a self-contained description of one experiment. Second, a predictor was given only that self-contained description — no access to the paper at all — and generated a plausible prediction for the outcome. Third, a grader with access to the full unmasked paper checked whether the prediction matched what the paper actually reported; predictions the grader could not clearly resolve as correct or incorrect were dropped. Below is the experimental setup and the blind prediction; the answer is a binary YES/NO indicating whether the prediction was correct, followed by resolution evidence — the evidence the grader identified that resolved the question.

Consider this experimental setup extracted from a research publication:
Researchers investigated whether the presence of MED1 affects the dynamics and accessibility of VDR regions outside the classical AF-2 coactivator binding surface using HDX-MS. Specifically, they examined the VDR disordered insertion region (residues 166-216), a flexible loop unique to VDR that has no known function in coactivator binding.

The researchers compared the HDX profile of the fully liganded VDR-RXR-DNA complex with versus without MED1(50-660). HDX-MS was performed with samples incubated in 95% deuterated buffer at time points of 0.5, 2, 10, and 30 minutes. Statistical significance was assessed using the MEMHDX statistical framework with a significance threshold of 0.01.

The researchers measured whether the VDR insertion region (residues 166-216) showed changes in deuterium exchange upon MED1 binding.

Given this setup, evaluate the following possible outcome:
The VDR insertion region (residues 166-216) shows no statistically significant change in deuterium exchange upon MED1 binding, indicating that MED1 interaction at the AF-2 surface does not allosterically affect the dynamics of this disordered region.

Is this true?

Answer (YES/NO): YES